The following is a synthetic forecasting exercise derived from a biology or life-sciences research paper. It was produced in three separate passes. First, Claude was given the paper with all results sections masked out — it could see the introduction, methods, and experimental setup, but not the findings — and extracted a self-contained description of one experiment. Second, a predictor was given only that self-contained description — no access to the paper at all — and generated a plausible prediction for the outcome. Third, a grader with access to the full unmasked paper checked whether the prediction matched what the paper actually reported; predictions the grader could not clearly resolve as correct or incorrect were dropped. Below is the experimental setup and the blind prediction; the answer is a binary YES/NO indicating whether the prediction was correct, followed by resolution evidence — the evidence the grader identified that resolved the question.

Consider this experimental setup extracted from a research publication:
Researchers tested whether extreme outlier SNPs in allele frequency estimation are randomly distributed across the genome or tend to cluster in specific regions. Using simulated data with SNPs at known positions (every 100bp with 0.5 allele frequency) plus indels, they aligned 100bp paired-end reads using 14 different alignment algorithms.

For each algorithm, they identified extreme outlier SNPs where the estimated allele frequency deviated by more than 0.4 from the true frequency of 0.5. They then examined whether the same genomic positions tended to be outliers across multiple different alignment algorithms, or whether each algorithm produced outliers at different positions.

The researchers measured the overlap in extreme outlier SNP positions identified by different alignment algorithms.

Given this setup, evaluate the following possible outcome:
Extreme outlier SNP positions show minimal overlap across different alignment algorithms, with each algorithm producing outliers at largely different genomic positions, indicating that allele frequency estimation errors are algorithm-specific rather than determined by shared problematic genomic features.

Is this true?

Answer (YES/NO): YES